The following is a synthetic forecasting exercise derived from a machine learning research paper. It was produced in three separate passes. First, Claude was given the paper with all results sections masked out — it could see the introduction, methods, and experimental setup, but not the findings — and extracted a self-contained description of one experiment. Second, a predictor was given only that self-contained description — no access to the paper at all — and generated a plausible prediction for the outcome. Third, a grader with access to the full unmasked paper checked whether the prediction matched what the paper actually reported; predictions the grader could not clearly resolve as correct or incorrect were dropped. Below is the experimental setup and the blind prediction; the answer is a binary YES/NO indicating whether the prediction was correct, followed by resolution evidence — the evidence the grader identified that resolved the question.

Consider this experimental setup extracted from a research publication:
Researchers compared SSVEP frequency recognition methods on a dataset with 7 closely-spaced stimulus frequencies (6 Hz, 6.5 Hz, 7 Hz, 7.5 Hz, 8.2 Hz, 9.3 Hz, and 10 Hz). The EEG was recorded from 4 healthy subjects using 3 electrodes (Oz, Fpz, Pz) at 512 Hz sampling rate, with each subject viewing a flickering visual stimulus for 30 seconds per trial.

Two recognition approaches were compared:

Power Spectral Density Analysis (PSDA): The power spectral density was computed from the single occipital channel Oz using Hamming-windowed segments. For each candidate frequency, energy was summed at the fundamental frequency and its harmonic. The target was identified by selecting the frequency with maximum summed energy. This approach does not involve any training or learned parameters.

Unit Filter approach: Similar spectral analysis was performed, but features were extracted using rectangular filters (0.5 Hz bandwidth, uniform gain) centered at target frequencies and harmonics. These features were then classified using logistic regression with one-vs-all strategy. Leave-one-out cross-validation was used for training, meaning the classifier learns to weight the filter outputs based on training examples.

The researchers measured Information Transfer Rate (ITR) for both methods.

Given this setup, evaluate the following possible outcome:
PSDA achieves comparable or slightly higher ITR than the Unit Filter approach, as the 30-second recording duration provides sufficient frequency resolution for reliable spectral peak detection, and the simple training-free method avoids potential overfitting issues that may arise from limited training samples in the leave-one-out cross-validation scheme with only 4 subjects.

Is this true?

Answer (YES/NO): NO